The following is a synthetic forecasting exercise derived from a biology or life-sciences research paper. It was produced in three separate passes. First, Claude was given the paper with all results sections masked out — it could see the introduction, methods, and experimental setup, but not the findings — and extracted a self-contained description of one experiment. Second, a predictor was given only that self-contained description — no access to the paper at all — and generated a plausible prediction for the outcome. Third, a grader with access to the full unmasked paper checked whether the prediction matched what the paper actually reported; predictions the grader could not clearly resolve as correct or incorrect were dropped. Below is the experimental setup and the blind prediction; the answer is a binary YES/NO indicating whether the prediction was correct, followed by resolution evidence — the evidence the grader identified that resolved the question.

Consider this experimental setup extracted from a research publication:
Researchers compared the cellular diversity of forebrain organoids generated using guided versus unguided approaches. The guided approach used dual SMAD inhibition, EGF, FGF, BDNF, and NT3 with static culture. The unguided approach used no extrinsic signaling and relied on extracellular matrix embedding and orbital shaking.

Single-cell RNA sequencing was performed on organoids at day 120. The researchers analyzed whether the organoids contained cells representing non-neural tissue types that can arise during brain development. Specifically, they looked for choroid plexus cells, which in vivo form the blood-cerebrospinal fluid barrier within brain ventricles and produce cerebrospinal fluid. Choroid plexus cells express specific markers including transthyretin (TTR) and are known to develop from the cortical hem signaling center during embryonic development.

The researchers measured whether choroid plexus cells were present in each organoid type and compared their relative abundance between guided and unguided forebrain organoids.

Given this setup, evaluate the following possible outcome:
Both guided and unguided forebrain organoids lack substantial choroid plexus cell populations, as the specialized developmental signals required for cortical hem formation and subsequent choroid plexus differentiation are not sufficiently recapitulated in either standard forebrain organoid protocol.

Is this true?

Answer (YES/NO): NO